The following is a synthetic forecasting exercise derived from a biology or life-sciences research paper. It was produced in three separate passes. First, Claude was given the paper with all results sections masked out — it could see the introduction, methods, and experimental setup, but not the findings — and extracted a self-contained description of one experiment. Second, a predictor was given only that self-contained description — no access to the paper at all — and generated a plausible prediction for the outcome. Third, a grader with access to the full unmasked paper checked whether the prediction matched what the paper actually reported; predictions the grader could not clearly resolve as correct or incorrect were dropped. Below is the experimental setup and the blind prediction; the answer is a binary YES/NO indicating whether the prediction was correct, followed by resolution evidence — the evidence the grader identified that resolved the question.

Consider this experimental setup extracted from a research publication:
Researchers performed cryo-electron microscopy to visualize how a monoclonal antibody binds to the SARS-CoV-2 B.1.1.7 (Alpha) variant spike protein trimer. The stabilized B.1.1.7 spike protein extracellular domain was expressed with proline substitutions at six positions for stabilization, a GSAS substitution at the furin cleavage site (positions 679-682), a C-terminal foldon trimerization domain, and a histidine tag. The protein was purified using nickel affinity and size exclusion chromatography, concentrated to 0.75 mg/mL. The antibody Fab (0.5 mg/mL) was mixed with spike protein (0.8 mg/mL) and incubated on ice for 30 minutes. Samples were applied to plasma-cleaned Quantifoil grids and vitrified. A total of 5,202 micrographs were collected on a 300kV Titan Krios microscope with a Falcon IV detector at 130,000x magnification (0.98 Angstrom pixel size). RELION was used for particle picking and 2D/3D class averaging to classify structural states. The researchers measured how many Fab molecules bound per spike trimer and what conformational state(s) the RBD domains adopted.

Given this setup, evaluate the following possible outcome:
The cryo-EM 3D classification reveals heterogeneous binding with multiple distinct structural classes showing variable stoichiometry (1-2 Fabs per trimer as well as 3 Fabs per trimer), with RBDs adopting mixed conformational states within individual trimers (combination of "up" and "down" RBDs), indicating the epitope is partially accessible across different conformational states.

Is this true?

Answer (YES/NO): NO